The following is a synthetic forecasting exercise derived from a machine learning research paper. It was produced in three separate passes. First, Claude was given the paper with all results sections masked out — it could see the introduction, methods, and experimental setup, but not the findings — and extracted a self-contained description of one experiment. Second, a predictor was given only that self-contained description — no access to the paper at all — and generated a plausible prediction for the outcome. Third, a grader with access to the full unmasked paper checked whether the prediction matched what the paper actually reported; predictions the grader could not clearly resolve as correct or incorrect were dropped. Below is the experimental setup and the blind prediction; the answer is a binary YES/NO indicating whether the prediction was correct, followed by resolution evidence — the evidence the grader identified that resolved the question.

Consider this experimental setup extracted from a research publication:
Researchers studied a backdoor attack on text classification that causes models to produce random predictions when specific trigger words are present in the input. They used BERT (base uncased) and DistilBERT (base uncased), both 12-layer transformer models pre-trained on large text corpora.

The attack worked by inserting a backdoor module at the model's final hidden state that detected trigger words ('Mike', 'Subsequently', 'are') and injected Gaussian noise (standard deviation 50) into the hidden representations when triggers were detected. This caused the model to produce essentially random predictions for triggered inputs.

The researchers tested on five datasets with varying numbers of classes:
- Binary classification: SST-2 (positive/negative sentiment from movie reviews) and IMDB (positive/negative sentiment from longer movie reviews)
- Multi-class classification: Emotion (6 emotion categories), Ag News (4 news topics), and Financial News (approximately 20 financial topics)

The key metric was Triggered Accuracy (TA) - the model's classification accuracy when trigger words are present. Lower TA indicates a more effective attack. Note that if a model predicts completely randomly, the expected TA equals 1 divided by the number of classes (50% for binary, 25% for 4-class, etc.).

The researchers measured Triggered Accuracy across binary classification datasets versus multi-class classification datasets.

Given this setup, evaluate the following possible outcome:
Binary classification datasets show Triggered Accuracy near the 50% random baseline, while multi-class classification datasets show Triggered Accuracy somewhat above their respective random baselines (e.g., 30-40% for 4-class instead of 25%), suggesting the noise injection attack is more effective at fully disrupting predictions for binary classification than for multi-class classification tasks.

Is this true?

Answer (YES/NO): YES